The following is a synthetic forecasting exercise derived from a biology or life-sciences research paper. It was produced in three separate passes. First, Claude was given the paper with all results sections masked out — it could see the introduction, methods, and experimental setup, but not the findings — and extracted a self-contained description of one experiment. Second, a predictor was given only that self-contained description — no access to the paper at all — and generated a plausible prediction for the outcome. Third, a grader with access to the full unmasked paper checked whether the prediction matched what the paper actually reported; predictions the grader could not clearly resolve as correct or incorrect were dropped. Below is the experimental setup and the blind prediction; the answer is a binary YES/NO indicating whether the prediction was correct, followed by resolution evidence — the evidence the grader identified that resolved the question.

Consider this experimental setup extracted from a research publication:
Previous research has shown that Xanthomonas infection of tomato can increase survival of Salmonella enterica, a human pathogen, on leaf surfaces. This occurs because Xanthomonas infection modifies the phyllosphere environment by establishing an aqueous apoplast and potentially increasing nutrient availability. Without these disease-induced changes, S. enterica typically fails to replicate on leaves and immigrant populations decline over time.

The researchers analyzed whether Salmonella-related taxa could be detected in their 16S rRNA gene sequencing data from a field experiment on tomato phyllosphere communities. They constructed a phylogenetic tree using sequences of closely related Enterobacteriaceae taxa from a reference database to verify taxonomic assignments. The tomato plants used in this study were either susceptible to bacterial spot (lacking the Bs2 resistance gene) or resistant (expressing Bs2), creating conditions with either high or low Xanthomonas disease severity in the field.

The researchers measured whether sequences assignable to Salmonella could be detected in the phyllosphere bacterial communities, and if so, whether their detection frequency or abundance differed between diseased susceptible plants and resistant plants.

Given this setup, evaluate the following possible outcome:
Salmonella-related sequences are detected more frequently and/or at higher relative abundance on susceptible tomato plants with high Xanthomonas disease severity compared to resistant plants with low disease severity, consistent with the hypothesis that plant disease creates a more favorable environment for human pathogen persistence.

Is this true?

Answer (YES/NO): NO